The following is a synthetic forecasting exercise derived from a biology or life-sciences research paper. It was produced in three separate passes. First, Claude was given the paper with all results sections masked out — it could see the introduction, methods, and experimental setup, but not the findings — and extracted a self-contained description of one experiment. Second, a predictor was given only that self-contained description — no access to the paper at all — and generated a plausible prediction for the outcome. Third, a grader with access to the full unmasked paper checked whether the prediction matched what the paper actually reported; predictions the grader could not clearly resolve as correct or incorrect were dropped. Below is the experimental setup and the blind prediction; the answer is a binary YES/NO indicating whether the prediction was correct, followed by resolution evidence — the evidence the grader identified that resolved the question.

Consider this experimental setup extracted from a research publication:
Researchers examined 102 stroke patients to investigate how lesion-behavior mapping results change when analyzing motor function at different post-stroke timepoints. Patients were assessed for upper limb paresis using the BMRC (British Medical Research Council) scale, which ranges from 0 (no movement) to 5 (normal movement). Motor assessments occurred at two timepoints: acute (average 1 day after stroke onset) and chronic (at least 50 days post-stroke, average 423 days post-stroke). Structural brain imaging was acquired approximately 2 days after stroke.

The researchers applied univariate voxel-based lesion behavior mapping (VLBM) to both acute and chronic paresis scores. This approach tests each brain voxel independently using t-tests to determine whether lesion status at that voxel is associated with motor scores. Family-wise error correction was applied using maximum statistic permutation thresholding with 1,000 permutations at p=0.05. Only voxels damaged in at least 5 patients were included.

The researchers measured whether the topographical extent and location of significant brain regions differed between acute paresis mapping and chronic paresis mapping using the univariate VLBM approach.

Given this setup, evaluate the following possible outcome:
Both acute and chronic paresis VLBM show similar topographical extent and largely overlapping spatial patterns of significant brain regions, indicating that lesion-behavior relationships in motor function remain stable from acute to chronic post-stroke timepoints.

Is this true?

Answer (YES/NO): NO